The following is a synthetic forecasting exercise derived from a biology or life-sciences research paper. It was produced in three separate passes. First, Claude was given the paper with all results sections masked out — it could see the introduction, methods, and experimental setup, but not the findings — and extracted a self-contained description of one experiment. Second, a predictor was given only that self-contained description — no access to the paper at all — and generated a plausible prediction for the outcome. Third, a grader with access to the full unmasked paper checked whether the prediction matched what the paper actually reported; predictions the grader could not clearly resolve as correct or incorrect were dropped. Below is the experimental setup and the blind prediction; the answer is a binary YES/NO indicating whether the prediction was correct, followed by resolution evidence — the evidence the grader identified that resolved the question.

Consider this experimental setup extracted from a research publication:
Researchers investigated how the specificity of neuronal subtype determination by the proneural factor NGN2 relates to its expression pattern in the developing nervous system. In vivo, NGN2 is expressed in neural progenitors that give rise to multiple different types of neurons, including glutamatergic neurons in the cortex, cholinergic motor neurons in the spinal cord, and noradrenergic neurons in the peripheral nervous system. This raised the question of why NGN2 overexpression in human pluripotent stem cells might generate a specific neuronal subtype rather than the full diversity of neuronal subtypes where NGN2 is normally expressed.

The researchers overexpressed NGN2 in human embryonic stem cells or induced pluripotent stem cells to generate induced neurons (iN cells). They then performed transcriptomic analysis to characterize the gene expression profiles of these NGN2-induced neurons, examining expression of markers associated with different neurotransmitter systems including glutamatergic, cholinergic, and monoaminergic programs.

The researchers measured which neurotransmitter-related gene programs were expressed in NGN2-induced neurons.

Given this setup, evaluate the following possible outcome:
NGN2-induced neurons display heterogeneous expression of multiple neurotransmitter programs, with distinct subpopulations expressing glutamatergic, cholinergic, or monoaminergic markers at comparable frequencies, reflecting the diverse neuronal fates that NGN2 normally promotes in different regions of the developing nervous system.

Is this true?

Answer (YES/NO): NO